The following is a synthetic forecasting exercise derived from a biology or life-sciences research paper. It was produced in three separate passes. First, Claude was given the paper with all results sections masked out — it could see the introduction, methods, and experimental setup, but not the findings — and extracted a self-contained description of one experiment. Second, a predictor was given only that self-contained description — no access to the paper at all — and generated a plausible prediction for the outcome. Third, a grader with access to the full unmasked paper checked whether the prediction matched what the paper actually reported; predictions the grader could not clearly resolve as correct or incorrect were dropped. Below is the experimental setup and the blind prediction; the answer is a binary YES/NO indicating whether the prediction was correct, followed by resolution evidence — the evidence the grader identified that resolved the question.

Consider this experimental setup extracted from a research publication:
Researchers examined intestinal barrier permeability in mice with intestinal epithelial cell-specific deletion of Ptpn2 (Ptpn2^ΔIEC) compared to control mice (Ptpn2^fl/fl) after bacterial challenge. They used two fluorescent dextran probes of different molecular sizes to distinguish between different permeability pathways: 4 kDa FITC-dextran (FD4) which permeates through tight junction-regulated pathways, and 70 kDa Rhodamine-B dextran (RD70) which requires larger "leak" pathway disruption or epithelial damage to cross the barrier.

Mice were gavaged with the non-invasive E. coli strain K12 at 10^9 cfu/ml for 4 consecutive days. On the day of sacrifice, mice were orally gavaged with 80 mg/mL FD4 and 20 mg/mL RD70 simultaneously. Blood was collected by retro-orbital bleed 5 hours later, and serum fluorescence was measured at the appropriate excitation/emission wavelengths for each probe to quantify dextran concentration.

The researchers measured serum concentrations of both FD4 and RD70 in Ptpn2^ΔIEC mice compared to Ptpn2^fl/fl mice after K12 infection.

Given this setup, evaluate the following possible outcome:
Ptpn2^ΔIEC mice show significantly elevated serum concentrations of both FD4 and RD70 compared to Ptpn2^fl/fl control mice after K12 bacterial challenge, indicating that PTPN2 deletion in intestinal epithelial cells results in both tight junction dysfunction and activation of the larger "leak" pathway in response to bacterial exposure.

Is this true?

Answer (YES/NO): NO